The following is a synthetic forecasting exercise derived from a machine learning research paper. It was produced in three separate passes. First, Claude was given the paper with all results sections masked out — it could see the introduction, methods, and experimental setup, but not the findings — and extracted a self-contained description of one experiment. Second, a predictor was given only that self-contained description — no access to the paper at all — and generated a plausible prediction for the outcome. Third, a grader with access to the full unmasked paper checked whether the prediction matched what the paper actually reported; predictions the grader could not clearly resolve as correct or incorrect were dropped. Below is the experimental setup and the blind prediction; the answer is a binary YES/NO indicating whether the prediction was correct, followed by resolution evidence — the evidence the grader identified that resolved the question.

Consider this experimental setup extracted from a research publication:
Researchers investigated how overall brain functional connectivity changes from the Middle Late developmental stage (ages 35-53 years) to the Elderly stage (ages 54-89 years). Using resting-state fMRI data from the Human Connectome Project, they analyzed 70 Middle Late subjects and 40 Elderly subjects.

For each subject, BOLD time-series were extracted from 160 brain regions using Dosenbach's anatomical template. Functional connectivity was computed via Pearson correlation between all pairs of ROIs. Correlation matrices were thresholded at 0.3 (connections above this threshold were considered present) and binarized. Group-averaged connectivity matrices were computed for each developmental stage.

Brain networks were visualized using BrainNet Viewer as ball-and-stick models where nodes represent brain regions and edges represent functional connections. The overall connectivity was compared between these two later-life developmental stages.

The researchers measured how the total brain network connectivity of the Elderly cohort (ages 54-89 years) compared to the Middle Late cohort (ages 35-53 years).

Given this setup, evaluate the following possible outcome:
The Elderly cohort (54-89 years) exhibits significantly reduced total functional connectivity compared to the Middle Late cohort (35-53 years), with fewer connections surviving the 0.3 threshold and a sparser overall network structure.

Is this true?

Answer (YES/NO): YES